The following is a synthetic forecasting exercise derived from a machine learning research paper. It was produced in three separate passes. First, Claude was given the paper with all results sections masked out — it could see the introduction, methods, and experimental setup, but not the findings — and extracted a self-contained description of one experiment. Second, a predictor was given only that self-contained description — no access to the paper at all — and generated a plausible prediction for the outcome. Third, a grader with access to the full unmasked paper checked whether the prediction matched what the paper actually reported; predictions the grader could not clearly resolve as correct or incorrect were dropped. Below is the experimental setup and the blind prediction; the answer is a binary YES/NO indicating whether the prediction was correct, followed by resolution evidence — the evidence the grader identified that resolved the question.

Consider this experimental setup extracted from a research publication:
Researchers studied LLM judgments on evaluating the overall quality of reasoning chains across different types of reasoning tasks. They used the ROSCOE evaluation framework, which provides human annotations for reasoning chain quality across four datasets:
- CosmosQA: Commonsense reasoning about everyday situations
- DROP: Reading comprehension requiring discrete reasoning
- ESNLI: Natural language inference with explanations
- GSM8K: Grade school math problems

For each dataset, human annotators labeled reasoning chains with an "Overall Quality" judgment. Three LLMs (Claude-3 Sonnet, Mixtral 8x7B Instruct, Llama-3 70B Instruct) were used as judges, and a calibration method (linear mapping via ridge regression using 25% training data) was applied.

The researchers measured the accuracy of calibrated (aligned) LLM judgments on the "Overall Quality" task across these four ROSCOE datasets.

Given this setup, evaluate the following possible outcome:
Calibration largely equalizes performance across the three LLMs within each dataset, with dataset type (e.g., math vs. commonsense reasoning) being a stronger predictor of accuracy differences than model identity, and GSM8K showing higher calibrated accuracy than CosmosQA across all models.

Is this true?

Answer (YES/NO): NO